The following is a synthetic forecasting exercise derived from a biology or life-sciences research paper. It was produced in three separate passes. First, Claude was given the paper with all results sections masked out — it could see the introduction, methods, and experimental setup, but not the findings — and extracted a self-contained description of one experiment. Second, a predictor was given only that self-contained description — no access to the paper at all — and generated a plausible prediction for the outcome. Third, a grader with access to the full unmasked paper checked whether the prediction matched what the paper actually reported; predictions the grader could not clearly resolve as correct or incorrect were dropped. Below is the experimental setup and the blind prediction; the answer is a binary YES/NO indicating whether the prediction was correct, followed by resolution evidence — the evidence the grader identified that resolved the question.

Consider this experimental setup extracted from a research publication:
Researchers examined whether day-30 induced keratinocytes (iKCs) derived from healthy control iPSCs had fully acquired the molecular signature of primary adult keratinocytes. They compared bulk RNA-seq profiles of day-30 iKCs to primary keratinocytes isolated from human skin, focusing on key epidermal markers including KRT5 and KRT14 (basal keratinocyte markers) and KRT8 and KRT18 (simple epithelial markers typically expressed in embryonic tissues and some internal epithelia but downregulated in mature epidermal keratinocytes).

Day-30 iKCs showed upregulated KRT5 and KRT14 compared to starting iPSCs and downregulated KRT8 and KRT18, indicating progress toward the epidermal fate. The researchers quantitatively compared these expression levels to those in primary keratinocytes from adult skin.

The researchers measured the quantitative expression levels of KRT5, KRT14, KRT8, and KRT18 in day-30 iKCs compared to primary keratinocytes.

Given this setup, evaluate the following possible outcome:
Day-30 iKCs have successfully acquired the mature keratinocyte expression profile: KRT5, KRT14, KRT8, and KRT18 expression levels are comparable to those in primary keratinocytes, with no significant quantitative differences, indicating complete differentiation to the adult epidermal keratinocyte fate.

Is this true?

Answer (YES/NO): NO